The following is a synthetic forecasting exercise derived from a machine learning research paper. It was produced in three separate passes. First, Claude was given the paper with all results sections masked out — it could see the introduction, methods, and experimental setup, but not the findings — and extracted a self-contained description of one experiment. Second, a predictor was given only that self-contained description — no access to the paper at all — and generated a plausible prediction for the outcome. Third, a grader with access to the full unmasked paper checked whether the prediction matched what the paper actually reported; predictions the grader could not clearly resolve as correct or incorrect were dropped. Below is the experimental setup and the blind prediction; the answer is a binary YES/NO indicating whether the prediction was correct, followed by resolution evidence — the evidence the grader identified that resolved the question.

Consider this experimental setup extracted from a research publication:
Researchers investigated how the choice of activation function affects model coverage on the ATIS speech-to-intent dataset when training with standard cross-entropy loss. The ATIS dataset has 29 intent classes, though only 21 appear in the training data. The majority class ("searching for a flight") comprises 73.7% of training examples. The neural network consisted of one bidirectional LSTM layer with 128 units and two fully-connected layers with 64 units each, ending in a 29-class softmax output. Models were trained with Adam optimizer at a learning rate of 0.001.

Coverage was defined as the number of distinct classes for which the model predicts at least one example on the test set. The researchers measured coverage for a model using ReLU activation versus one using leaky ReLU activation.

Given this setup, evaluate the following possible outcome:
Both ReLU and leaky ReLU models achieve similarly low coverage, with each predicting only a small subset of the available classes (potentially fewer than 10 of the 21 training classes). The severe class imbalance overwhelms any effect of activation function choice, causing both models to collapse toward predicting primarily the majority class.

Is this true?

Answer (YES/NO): NO